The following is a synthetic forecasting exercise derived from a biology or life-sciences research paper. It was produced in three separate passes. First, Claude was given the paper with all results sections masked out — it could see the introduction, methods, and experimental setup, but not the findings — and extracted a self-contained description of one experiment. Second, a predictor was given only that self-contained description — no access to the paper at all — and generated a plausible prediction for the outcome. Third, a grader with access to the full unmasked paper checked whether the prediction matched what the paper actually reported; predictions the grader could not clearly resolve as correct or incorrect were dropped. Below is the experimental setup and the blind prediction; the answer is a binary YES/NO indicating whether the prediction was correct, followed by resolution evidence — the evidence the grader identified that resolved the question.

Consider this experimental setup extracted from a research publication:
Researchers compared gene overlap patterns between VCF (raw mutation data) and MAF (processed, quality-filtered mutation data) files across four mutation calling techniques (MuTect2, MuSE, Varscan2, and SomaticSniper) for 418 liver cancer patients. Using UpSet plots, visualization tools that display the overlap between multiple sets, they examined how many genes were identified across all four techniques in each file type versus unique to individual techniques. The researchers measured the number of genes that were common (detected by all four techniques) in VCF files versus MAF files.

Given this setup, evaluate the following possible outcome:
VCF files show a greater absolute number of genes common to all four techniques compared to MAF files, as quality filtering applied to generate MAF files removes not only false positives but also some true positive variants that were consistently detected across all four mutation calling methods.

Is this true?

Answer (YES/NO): YES